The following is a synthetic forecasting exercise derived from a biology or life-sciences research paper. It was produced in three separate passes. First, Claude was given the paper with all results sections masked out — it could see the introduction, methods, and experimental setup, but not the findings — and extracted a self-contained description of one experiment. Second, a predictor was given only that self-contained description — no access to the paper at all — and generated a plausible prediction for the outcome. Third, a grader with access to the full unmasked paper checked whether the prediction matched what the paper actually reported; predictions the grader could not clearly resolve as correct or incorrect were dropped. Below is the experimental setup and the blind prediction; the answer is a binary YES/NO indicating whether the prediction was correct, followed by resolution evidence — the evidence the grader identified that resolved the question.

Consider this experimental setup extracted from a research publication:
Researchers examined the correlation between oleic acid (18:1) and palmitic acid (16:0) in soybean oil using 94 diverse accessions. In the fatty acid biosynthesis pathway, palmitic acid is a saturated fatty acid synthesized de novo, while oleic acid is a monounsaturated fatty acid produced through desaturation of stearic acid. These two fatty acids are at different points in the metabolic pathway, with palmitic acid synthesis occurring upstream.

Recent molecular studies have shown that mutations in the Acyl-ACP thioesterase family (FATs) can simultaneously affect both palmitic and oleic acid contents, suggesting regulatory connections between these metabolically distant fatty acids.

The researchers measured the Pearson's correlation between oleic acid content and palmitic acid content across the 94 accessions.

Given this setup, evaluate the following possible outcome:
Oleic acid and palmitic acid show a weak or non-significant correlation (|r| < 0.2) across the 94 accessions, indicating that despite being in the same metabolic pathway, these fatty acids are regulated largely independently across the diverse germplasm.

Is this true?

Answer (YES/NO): NO